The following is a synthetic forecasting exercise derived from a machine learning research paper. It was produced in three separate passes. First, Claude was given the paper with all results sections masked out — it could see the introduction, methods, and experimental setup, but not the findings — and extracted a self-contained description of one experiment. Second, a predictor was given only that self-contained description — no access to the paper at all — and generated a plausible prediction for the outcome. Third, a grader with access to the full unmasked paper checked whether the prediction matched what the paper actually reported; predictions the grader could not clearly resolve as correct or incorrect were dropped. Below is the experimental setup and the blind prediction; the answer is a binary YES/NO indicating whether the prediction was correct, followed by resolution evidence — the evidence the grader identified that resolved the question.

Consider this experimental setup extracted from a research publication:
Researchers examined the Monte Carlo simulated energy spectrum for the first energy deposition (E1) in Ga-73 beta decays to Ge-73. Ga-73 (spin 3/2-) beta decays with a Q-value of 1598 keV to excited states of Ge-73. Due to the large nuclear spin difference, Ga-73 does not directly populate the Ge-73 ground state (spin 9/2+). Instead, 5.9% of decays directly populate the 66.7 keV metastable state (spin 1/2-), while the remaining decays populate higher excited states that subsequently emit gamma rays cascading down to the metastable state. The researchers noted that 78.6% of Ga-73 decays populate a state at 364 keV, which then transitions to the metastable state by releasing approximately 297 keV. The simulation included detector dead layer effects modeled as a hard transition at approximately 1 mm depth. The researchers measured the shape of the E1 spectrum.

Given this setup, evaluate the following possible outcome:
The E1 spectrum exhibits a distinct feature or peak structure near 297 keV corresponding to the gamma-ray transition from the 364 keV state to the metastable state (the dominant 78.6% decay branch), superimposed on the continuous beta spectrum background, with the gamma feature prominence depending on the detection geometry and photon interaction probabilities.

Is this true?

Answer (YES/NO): NO